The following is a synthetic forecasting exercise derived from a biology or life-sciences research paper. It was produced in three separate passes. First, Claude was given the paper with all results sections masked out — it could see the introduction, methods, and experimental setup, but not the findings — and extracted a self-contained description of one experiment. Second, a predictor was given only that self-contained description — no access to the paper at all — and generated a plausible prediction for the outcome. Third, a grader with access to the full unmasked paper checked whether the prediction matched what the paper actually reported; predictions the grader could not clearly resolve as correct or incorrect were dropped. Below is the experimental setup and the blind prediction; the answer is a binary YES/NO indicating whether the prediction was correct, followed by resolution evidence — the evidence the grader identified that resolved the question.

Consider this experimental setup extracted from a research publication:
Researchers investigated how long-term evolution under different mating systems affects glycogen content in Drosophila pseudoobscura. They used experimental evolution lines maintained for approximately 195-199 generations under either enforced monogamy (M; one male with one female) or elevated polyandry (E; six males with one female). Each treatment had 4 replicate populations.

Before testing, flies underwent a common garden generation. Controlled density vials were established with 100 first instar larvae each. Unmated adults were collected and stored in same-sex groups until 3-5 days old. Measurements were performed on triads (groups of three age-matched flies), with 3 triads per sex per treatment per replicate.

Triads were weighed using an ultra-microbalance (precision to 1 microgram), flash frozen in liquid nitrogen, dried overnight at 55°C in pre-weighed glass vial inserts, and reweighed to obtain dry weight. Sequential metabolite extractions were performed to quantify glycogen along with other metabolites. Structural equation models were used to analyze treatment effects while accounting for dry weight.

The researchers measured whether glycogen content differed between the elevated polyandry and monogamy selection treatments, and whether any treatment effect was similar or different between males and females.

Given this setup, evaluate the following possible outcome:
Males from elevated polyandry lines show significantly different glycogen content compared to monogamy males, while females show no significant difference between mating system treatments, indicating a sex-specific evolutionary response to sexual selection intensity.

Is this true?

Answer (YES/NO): YES